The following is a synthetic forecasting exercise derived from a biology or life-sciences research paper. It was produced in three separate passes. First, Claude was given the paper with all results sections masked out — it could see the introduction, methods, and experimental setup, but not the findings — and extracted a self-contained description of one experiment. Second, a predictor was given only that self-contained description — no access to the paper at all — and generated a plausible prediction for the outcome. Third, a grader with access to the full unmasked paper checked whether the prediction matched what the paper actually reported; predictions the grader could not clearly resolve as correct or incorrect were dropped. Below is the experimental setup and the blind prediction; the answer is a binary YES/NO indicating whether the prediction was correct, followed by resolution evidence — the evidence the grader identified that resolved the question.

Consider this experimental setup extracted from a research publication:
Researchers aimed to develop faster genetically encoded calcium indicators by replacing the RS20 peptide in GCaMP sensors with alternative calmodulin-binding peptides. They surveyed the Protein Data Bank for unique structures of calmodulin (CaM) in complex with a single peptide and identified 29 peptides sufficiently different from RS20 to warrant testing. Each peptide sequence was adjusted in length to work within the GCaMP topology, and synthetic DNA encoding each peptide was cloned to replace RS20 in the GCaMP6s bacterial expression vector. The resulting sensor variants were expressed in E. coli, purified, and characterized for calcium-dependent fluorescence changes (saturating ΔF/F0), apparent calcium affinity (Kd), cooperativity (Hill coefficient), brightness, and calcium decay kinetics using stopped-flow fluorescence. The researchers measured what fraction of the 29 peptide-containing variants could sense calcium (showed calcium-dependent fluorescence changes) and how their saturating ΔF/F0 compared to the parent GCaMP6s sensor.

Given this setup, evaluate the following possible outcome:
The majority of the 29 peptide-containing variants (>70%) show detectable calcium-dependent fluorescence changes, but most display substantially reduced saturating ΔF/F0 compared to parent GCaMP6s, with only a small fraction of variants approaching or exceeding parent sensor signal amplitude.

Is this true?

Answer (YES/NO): NO